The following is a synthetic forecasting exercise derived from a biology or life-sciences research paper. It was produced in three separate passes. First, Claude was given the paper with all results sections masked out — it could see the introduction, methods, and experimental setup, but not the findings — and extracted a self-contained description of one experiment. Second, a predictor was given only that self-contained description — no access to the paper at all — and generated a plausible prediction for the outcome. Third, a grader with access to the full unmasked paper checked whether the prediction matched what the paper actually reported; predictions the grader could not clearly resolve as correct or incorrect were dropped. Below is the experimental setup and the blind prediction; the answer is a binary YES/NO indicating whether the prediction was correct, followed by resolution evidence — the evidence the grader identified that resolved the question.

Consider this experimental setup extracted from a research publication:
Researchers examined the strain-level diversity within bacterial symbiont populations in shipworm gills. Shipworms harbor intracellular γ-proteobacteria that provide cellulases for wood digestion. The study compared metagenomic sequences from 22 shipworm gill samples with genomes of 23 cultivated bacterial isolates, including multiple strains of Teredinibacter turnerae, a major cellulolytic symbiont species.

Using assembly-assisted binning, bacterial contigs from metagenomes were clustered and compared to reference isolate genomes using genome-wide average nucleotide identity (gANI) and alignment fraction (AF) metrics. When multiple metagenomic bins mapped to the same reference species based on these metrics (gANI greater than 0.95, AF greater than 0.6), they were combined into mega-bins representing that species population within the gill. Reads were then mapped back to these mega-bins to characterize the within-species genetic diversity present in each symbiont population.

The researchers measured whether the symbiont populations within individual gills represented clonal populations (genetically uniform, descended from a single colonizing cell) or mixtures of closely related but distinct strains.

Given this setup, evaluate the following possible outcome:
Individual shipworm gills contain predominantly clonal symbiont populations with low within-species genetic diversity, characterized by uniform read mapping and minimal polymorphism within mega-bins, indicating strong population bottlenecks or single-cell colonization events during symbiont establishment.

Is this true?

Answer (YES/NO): NO